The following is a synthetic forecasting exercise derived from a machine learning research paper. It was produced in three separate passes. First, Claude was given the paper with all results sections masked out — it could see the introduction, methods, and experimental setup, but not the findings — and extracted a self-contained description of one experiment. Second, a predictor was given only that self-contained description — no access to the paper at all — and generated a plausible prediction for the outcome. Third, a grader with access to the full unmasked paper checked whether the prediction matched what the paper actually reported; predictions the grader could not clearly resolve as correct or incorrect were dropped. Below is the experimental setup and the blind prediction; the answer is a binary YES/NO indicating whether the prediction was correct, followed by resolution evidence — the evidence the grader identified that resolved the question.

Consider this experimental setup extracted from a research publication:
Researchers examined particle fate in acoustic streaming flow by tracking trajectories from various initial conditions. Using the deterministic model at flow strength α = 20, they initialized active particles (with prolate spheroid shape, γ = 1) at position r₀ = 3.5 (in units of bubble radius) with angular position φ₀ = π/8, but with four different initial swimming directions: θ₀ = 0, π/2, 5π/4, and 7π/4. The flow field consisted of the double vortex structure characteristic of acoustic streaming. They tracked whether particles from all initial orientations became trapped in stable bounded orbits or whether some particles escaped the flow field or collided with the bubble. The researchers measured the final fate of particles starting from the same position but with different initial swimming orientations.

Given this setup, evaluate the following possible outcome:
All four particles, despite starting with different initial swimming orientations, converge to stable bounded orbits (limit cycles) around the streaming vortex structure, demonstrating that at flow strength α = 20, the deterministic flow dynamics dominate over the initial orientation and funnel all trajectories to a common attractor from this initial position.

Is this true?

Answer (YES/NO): NO